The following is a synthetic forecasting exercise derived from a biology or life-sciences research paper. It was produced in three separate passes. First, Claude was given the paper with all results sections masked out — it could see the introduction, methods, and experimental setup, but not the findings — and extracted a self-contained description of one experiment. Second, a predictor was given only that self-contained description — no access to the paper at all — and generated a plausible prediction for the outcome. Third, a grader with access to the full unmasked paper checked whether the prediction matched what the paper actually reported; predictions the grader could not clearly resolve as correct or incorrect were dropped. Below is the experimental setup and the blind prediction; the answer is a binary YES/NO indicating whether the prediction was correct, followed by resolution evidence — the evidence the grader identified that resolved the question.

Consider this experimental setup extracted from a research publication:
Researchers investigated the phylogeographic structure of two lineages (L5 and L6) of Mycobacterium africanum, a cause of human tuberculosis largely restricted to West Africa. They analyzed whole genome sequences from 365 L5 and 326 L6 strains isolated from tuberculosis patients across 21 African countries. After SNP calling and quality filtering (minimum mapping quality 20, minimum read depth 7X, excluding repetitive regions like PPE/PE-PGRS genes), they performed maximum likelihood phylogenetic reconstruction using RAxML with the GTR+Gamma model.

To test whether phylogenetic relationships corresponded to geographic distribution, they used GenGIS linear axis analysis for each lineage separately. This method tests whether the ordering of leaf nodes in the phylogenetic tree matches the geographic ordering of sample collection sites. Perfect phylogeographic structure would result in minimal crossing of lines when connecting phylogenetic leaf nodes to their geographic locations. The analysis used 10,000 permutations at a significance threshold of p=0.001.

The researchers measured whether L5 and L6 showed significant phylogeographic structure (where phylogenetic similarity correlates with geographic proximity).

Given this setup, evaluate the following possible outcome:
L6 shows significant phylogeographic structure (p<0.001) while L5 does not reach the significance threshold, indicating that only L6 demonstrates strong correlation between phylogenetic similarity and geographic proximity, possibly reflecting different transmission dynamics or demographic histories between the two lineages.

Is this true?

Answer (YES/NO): YES